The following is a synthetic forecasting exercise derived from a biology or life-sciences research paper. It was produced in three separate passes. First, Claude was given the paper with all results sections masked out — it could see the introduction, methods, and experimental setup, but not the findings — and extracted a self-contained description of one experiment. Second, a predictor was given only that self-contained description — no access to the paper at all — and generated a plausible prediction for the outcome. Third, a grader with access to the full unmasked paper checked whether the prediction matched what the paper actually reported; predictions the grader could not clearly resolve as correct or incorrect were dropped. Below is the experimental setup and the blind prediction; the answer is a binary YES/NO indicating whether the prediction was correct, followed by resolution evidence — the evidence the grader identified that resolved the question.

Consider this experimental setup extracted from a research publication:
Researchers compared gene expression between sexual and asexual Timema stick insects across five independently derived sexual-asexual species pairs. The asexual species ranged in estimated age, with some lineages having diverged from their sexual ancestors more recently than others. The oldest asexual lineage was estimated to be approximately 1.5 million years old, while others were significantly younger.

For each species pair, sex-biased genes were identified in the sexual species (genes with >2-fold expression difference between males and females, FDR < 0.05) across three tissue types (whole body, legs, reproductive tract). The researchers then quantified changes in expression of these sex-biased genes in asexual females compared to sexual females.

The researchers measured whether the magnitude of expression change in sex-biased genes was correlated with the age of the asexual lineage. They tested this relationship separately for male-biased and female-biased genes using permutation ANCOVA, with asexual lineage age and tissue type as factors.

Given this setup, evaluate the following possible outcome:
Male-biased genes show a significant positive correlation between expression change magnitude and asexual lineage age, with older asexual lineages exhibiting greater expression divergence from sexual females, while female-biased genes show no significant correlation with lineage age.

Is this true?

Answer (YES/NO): NO